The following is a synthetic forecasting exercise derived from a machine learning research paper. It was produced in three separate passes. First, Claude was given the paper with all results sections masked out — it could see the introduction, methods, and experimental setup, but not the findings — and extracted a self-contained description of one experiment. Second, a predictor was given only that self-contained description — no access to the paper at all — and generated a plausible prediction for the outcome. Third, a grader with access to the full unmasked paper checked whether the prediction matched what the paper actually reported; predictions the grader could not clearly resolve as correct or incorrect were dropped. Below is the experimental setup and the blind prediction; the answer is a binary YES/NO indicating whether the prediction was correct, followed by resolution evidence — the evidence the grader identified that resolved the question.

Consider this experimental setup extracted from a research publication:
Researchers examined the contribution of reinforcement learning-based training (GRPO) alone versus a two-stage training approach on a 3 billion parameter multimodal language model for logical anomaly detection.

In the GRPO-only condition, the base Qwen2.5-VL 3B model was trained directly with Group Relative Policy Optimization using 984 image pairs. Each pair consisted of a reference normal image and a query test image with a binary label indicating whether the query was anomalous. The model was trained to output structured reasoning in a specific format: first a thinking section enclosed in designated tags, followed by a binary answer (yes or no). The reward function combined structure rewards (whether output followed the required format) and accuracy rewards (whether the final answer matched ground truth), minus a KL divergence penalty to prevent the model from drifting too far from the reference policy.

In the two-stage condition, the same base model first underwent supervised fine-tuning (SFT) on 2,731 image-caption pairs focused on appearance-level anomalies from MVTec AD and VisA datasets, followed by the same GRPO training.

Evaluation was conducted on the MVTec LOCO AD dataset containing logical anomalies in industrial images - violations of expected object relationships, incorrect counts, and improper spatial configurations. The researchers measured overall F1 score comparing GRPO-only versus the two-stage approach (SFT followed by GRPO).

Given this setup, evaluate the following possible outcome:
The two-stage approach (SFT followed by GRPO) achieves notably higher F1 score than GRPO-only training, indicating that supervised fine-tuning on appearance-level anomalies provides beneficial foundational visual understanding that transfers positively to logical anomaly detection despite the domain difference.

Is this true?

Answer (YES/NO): YES